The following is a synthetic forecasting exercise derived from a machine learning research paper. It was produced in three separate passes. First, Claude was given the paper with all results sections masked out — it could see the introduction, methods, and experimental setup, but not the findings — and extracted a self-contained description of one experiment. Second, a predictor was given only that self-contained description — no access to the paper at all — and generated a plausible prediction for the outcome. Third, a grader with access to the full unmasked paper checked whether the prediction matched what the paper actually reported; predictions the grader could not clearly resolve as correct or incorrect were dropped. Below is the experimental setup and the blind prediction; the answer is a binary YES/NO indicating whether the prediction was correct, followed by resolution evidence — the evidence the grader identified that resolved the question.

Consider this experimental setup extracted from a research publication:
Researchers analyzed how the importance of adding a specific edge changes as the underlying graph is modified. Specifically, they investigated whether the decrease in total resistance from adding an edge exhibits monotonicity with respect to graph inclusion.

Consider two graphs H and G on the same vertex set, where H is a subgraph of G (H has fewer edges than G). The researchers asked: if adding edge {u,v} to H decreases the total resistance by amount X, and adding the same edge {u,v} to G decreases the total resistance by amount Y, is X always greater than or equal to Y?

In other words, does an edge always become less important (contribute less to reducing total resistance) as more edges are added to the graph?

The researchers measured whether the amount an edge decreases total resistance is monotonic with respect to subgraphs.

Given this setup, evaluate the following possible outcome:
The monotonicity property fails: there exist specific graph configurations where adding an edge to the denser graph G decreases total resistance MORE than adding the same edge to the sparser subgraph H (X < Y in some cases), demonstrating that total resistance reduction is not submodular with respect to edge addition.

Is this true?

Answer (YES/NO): YES